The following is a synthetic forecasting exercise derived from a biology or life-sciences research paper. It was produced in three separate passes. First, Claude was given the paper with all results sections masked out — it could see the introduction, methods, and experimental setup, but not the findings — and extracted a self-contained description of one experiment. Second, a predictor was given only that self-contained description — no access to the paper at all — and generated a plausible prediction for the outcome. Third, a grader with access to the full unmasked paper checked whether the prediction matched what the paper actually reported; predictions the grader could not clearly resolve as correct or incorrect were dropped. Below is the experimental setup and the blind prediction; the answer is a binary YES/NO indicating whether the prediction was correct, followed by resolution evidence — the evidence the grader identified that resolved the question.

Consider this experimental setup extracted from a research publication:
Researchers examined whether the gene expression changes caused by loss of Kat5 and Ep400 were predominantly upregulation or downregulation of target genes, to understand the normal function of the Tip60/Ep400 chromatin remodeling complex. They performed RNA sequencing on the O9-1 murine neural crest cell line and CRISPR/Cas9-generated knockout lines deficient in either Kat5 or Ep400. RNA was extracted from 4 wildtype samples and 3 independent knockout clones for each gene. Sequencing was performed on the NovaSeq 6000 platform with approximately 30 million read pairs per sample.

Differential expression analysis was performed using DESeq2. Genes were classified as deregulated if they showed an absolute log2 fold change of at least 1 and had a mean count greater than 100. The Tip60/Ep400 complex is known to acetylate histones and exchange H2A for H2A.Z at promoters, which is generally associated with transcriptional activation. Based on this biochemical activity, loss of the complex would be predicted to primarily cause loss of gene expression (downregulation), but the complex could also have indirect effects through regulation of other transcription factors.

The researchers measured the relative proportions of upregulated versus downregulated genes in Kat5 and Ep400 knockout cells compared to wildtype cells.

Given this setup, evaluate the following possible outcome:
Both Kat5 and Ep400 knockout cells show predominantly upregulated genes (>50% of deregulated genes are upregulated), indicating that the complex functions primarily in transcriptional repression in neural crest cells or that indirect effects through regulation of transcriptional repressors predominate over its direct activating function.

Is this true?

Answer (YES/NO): NO